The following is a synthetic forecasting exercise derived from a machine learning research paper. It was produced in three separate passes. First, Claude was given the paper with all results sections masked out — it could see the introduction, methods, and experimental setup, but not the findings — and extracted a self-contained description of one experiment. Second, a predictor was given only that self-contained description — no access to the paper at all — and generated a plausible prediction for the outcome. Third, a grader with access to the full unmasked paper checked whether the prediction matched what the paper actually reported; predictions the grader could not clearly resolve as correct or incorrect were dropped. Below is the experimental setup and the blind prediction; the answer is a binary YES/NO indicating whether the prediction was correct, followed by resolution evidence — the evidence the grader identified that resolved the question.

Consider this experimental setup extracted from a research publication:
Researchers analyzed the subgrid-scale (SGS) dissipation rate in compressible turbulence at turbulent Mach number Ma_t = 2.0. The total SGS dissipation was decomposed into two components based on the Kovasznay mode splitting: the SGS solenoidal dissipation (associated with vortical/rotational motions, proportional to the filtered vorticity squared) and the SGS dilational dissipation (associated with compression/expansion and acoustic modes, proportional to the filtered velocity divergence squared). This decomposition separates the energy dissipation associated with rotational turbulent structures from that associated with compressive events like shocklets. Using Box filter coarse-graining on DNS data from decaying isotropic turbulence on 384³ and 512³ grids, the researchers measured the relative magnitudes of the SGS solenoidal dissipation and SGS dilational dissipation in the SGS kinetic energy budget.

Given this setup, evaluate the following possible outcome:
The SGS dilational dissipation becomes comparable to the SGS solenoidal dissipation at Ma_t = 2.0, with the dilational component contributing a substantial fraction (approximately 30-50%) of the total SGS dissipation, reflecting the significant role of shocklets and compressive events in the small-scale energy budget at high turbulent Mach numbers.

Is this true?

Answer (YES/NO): YES